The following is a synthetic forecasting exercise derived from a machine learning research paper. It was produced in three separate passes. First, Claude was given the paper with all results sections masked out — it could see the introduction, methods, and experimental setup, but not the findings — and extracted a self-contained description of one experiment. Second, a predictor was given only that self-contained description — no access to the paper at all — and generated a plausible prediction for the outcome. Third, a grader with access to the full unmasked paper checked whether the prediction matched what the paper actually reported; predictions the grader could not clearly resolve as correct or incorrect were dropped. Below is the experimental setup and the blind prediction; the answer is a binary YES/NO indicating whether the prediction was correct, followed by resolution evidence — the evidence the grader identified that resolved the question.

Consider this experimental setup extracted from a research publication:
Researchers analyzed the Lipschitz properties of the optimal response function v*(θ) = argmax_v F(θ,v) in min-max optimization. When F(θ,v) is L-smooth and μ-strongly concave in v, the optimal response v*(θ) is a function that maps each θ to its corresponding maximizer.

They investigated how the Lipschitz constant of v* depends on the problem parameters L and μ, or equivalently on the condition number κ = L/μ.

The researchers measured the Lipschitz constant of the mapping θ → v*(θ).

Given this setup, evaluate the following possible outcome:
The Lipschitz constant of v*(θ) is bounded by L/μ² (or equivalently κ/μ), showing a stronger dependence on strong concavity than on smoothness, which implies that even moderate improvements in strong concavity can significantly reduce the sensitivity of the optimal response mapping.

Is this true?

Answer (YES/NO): NO